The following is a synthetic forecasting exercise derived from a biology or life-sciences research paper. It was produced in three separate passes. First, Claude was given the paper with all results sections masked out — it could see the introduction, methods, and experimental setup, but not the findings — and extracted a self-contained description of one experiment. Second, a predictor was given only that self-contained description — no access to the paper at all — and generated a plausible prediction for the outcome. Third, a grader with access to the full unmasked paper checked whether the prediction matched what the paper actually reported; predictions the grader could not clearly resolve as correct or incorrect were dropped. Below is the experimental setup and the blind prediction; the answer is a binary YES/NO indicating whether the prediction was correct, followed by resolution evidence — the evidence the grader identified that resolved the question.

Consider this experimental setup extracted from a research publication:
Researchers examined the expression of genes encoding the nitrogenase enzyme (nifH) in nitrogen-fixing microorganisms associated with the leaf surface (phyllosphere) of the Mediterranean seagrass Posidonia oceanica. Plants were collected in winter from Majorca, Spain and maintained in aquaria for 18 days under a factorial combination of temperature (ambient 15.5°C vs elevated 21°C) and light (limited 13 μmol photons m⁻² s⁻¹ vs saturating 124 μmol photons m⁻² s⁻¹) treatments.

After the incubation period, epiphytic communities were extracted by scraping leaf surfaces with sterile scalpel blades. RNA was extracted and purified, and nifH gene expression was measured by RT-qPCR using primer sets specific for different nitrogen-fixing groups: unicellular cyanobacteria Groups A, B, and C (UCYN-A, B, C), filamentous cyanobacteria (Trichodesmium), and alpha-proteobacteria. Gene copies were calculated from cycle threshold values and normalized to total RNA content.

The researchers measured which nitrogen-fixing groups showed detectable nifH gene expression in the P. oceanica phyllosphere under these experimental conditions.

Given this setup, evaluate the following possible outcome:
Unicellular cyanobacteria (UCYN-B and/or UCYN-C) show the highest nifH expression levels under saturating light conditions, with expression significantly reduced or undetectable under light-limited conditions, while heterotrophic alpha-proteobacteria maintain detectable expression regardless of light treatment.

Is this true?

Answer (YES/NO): NO